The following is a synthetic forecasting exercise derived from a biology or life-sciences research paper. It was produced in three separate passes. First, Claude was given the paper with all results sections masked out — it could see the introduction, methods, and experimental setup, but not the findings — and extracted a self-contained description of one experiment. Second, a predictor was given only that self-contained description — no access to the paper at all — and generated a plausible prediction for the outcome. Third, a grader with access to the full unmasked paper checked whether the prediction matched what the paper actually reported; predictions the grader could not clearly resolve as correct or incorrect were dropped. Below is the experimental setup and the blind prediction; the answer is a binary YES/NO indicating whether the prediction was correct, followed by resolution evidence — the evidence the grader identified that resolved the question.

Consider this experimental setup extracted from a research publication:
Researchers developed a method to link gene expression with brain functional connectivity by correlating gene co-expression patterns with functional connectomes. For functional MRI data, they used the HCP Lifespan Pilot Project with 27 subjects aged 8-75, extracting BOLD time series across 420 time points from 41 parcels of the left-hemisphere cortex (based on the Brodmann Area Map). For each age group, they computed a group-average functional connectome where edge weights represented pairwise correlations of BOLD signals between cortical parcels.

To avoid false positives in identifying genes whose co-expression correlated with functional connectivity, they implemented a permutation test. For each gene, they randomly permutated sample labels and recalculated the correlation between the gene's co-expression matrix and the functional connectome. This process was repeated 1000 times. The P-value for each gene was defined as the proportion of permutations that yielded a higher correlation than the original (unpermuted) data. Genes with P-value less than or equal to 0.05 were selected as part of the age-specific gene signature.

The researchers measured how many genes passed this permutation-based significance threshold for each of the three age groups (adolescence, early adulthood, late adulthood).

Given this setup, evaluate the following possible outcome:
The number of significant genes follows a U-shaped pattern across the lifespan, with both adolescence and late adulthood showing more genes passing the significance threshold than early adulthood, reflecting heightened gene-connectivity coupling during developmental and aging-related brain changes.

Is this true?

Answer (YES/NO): YES